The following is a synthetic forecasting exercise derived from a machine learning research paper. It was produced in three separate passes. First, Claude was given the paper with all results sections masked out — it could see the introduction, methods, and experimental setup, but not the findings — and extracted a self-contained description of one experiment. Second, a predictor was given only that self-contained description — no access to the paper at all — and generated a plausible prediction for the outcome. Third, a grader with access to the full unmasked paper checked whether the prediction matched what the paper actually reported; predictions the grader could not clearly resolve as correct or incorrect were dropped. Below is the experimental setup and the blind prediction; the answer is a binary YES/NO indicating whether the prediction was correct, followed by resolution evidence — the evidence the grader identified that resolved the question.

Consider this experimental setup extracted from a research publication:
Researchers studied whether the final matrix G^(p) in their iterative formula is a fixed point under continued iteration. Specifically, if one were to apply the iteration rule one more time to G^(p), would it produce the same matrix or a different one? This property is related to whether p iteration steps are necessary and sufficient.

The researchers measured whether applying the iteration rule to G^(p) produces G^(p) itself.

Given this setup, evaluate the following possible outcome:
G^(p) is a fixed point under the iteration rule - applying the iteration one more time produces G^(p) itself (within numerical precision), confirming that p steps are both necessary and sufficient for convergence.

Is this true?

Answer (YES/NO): YES